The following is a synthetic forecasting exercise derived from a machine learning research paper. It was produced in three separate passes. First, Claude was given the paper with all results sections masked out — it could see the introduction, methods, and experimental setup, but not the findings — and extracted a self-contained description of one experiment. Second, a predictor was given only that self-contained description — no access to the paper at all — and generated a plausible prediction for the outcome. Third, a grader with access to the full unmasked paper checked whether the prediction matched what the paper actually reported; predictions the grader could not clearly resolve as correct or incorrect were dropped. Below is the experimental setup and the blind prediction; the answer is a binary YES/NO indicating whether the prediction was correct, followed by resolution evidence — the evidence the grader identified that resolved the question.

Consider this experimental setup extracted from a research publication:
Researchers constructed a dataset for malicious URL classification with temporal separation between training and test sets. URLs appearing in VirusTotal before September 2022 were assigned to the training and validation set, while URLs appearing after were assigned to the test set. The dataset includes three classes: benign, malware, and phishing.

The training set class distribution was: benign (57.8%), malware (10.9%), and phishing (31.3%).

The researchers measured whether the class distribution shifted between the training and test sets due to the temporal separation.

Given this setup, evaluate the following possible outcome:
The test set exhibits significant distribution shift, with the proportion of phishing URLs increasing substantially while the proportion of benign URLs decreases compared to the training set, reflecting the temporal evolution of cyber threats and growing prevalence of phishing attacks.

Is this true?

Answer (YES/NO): NO